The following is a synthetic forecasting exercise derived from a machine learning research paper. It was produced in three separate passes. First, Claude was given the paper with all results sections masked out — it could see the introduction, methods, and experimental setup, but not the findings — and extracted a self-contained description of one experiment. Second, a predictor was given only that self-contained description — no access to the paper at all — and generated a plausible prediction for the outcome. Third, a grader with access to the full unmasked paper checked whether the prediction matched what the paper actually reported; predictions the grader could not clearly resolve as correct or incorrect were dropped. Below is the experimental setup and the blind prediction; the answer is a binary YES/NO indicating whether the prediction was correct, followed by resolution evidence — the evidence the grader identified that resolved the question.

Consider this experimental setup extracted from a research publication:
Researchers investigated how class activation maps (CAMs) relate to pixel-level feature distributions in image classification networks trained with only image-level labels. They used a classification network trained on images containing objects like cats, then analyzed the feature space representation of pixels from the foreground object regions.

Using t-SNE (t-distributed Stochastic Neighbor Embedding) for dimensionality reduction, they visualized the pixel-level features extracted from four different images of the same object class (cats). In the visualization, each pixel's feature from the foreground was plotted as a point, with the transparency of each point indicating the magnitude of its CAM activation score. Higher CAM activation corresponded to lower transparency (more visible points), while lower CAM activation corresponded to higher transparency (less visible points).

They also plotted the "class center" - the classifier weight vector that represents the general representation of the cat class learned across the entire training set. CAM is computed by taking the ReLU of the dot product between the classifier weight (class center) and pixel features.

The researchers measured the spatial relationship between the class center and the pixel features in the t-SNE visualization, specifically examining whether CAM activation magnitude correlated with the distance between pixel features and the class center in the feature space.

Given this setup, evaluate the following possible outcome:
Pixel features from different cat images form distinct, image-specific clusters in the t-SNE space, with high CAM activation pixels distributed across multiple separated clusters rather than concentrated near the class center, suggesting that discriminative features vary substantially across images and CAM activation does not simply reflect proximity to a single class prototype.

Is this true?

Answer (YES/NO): NO